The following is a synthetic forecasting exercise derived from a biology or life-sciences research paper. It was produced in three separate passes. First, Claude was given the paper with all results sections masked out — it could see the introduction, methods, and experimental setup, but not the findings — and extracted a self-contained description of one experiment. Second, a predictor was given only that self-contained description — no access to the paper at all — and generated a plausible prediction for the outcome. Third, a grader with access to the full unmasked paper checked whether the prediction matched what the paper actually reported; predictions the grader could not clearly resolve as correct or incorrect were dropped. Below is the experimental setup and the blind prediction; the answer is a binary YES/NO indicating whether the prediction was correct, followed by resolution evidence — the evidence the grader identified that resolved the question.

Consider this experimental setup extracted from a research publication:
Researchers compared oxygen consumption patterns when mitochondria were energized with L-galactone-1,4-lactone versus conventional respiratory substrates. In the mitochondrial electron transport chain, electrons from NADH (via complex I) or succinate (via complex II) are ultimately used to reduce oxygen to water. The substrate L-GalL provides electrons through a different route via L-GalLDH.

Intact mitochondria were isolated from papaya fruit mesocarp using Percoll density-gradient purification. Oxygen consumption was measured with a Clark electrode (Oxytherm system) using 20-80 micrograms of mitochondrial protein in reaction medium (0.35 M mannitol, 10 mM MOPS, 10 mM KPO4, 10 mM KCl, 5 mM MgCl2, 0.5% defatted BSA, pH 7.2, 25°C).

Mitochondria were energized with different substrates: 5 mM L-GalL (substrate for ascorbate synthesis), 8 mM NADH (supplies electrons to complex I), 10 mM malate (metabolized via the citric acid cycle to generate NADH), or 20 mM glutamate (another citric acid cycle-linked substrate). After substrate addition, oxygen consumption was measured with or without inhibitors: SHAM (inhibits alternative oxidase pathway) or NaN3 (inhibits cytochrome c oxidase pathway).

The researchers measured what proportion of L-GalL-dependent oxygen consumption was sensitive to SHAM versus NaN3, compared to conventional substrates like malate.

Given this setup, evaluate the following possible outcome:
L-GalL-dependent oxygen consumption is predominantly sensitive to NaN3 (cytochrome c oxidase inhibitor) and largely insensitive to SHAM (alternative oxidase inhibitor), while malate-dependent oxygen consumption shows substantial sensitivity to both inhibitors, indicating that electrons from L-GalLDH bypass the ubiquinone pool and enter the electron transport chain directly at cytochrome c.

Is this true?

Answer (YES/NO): NO